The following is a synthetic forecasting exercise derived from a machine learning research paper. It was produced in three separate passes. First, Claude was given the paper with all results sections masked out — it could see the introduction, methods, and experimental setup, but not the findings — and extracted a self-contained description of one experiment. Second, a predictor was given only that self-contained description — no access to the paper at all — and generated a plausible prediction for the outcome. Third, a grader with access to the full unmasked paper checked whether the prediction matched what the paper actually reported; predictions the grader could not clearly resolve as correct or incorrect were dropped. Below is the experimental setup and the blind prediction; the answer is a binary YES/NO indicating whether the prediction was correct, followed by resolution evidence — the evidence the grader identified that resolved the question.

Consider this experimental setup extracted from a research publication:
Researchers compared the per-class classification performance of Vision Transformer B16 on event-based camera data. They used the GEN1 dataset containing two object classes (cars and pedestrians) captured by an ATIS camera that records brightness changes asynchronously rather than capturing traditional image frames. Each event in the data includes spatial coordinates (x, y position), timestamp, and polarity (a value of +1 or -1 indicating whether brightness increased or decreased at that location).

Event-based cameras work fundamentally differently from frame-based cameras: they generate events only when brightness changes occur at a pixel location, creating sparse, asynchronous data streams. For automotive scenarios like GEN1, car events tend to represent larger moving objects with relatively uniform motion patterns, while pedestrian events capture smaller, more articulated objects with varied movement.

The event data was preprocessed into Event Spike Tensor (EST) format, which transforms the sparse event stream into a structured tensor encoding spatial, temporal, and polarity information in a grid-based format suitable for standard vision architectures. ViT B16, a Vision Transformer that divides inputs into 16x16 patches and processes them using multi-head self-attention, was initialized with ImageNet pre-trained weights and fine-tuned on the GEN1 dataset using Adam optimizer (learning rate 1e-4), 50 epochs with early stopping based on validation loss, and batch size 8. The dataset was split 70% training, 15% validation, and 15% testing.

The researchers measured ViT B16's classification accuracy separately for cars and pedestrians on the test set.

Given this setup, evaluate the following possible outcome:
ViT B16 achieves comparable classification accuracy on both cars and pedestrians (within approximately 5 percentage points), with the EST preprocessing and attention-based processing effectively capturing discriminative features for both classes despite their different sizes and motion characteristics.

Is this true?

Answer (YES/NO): NO